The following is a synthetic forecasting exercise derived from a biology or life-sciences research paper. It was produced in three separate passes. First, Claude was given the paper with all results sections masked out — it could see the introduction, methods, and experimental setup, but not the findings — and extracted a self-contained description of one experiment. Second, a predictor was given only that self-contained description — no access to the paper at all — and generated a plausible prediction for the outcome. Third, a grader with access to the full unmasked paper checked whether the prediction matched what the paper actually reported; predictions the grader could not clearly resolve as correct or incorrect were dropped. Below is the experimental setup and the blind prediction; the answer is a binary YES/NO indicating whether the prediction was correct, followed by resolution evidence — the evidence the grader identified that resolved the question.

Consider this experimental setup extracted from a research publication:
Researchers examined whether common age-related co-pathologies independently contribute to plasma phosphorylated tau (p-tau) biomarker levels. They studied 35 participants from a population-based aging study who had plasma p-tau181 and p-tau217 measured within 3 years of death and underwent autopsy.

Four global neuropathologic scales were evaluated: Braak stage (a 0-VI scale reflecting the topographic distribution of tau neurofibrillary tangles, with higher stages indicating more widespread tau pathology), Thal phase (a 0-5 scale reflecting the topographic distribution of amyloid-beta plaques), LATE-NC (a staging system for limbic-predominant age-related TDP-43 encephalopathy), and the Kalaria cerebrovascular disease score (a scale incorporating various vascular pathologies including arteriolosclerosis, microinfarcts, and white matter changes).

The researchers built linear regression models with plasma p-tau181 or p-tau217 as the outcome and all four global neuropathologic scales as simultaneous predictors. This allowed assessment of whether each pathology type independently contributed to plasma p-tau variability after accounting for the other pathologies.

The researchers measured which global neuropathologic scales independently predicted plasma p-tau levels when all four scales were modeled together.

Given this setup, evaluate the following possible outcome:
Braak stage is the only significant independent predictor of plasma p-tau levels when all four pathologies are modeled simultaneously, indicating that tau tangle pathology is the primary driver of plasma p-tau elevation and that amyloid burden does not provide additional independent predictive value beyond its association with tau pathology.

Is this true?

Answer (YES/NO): NO